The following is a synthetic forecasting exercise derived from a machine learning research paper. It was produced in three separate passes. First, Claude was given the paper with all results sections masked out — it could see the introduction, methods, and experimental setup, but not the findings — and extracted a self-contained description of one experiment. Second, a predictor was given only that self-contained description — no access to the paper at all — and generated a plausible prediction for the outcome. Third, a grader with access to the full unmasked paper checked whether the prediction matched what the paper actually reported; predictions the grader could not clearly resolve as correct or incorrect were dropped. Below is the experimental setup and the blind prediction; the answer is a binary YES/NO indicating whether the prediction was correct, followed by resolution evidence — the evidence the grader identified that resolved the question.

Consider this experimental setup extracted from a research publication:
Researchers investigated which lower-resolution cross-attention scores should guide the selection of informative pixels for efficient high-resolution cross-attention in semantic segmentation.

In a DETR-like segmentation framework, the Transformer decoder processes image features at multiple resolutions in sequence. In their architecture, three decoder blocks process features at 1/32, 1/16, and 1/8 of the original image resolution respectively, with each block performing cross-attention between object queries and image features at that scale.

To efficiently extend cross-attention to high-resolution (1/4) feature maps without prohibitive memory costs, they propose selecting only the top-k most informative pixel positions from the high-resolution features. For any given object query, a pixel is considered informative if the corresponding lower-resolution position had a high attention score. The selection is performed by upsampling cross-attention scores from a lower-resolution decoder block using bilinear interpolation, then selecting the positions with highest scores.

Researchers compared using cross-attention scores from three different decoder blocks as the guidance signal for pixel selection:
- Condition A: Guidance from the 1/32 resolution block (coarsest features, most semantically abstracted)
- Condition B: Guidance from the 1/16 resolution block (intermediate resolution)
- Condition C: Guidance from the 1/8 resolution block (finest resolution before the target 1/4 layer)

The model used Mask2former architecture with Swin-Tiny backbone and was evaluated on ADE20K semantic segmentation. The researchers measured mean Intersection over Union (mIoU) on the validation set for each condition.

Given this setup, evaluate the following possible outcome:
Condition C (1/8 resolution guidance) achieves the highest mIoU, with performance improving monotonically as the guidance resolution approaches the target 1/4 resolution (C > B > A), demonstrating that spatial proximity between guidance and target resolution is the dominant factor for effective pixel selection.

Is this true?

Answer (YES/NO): NO